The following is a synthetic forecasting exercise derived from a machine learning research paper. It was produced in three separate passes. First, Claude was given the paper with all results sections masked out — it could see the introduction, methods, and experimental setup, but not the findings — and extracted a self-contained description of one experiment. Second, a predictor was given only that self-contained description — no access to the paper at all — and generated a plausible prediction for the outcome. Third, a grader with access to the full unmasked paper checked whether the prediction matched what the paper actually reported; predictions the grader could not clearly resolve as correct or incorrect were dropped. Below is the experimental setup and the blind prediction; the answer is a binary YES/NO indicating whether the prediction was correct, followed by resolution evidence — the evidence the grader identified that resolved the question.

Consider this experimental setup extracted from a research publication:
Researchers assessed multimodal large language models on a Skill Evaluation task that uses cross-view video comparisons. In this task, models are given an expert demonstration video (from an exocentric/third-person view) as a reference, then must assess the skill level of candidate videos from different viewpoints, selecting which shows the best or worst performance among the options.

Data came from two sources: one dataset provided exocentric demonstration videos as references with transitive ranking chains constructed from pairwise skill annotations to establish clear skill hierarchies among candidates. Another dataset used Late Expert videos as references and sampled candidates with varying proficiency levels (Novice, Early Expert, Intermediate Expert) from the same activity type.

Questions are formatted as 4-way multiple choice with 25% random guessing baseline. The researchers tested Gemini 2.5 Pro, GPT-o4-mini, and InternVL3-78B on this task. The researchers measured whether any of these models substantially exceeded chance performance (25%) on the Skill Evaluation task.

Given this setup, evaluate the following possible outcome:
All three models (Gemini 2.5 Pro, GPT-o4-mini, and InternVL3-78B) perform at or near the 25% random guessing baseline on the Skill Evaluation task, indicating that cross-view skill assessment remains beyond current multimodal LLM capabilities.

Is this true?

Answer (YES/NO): NO